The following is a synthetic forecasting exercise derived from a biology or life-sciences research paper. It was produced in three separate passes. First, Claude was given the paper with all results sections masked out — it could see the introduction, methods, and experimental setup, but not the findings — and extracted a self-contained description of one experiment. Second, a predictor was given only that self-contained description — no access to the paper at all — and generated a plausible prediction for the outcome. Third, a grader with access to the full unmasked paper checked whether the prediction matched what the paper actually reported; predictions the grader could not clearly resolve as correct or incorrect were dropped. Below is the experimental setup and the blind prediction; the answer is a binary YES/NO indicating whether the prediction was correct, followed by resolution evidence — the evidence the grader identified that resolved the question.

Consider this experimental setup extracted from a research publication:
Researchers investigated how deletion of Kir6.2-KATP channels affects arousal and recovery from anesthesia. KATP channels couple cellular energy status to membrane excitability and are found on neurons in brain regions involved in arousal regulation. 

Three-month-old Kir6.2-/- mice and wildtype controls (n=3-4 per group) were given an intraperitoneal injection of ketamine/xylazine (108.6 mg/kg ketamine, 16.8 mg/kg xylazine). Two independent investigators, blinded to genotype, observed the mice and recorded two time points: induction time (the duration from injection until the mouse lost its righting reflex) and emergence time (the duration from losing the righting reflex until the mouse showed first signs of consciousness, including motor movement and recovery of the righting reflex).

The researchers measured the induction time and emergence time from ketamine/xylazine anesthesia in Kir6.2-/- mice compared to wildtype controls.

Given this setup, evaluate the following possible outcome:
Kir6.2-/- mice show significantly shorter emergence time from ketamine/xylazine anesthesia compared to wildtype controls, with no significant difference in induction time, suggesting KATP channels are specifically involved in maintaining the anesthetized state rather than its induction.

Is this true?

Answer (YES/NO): NO